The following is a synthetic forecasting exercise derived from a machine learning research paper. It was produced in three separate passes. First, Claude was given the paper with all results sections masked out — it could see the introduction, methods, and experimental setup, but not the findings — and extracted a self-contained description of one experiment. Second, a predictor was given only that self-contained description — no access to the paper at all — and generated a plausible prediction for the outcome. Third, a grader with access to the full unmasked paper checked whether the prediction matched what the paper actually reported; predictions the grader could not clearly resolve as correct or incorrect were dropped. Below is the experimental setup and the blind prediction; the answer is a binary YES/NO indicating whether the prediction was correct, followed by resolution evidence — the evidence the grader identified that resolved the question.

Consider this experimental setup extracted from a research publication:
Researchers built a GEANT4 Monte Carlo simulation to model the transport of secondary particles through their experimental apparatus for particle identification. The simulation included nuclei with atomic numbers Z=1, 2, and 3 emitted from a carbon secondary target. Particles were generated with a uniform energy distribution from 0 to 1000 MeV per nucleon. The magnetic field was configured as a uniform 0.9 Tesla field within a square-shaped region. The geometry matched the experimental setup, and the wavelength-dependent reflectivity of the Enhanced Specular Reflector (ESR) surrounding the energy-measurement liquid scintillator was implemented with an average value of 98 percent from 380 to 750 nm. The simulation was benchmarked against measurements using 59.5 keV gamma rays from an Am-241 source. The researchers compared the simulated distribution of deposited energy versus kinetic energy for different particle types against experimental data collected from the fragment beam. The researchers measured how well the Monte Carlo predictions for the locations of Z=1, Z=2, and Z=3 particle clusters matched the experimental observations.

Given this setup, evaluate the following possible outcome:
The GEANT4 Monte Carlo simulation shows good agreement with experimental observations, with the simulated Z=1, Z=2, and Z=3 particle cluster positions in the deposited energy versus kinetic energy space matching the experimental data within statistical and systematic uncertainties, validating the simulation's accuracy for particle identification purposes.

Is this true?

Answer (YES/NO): YES